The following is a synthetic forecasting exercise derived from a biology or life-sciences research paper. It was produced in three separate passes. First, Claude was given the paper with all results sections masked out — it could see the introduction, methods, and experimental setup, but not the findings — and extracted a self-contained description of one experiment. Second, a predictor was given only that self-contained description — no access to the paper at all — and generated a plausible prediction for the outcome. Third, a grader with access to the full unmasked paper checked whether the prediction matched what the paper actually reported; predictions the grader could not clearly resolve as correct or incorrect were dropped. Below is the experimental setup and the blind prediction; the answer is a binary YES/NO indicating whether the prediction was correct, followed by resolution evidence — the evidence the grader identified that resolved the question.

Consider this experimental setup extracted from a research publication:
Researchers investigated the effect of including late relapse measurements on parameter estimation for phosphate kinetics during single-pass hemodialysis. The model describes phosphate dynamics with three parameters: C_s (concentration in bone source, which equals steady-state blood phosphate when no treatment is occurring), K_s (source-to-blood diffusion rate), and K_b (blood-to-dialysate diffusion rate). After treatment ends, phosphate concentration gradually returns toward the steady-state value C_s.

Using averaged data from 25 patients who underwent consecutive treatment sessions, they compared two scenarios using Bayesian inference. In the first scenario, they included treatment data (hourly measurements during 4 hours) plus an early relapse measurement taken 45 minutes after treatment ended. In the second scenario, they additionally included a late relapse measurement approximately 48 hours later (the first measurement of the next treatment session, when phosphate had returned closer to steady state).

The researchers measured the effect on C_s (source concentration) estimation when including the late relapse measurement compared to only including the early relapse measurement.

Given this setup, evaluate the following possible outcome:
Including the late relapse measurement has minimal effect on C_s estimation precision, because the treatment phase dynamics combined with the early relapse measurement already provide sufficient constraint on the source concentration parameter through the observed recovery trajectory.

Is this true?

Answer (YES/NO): NO